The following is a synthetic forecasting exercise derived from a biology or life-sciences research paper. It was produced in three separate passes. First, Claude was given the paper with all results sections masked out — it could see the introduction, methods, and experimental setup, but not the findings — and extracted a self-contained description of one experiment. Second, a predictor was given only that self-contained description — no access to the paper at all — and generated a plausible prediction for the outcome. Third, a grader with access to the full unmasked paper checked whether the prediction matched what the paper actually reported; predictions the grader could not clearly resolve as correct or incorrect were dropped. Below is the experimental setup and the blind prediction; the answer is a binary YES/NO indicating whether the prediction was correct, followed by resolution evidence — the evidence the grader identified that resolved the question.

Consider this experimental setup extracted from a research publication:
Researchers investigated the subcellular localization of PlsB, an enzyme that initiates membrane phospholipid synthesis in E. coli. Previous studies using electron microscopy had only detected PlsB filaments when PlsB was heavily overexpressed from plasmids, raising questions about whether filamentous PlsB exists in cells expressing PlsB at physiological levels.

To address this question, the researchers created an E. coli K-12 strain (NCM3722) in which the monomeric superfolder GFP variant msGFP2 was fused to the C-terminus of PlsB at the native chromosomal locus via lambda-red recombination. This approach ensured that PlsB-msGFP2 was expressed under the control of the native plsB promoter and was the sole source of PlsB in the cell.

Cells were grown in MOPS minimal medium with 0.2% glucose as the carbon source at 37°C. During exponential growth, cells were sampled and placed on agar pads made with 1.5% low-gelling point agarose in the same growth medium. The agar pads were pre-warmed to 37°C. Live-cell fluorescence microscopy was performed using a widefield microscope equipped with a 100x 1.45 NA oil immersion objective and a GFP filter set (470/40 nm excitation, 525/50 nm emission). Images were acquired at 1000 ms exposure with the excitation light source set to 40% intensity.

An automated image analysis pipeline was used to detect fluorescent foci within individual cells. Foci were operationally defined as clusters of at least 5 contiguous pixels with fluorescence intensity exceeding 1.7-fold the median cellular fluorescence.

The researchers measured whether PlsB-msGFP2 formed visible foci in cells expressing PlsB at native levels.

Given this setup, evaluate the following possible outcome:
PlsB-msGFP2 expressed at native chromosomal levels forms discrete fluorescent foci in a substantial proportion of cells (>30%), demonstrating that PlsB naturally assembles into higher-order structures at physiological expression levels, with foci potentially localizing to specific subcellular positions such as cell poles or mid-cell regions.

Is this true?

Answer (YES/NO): YES